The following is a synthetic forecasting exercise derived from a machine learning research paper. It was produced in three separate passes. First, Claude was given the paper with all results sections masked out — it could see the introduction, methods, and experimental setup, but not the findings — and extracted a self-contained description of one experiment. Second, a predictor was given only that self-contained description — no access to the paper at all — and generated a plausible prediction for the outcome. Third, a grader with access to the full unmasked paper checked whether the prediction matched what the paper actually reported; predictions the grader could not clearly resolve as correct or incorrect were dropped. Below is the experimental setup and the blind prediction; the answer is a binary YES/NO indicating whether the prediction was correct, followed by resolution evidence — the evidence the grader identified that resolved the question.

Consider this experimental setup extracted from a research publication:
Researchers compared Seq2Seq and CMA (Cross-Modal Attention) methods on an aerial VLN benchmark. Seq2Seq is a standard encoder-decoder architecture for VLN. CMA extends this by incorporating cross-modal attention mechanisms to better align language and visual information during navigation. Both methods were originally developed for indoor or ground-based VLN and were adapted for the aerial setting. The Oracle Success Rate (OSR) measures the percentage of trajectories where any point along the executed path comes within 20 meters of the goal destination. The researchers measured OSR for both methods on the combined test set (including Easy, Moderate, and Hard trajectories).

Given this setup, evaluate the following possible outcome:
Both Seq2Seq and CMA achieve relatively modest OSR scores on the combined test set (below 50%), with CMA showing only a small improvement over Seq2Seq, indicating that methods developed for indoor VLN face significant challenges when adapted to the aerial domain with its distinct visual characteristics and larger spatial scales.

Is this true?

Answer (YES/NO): NO